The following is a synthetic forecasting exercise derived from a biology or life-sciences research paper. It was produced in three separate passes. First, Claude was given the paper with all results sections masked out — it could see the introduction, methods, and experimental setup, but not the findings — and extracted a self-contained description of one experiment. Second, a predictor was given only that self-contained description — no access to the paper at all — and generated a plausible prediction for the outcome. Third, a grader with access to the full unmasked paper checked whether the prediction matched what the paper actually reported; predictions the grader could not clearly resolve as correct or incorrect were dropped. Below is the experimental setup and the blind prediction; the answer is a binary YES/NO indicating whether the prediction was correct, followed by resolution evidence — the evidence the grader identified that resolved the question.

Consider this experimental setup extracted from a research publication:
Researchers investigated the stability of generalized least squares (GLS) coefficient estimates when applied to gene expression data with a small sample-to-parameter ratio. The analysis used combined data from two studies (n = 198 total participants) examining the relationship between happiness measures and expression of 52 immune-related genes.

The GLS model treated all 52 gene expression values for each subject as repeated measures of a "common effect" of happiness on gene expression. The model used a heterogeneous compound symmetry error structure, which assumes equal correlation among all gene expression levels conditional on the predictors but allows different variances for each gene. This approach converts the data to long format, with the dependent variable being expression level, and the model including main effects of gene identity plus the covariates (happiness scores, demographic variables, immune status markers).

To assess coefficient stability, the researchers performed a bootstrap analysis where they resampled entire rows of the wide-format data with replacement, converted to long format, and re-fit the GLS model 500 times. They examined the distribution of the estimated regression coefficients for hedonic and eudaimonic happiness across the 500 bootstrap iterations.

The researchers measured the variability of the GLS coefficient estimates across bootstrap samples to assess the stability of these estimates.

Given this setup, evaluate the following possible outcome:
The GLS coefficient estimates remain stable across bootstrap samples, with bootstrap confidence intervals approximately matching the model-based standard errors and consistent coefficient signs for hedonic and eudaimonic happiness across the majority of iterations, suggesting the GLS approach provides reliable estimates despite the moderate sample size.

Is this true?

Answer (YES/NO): NO